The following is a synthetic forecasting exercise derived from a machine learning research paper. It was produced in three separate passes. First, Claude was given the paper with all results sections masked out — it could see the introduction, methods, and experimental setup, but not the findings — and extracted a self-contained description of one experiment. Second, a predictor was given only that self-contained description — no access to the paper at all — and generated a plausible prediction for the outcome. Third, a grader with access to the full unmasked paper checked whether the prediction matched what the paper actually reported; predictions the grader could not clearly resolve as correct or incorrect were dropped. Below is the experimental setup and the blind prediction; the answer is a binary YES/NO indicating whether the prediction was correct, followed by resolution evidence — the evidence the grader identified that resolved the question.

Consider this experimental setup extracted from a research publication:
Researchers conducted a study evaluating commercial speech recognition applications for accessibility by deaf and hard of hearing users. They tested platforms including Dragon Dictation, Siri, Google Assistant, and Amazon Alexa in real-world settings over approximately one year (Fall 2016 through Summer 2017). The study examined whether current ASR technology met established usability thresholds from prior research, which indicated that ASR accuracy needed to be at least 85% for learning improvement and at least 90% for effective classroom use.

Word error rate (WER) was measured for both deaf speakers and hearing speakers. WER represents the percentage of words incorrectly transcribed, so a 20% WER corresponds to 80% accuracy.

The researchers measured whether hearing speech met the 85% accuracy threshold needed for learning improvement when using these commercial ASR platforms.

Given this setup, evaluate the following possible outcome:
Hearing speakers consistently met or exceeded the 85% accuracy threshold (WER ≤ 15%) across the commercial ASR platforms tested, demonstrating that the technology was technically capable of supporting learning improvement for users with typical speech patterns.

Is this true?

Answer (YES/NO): NO